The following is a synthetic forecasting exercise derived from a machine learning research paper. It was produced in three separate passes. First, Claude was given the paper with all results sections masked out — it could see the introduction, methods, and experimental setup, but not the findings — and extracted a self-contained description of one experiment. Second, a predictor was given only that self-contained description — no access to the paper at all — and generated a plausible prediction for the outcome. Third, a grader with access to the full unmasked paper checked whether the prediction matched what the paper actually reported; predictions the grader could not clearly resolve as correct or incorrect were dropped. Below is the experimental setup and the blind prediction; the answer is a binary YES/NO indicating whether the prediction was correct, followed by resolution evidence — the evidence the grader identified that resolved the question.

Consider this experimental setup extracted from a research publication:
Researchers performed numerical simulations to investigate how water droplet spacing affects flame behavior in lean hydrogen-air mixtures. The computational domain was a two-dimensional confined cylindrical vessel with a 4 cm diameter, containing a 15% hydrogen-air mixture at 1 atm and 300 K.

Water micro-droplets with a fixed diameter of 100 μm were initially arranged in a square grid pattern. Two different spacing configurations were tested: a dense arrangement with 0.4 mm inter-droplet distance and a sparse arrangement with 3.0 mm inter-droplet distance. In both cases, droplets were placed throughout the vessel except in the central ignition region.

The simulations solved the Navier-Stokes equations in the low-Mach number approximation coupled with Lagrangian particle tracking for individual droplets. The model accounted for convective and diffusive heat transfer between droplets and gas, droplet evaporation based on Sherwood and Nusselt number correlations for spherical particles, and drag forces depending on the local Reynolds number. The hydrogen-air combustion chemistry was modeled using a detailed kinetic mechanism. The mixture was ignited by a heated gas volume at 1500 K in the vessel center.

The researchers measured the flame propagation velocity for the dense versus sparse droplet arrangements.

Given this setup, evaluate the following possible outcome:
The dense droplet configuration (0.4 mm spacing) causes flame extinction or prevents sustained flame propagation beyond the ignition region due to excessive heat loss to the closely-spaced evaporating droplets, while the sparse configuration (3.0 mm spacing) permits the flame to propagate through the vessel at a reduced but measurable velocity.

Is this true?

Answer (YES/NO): NO